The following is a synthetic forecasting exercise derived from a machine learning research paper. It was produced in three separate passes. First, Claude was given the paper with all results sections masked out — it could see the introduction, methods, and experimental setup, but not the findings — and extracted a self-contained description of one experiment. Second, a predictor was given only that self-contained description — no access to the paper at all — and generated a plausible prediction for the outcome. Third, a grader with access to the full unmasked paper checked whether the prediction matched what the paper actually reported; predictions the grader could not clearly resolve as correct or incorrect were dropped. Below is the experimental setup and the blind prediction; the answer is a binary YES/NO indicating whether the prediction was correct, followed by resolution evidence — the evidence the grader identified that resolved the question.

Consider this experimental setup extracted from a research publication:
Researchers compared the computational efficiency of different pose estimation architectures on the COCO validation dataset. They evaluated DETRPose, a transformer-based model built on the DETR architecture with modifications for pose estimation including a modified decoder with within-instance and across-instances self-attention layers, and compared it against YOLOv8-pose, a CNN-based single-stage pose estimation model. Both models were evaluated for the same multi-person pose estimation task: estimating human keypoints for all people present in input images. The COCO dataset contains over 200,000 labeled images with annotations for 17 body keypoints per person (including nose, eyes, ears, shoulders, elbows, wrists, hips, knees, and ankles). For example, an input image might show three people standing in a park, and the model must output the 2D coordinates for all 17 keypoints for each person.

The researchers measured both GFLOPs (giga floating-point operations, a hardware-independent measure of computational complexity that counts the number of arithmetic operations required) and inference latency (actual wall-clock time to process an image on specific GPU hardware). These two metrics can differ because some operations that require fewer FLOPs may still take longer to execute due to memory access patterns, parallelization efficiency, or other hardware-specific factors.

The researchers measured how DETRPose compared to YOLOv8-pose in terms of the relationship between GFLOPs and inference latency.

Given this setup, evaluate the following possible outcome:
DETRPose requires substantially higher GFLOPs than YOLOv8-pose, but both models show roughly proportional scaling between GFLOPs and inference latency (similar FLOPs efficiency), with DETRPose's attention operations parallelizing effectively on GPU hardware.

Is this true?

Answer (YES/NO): NO